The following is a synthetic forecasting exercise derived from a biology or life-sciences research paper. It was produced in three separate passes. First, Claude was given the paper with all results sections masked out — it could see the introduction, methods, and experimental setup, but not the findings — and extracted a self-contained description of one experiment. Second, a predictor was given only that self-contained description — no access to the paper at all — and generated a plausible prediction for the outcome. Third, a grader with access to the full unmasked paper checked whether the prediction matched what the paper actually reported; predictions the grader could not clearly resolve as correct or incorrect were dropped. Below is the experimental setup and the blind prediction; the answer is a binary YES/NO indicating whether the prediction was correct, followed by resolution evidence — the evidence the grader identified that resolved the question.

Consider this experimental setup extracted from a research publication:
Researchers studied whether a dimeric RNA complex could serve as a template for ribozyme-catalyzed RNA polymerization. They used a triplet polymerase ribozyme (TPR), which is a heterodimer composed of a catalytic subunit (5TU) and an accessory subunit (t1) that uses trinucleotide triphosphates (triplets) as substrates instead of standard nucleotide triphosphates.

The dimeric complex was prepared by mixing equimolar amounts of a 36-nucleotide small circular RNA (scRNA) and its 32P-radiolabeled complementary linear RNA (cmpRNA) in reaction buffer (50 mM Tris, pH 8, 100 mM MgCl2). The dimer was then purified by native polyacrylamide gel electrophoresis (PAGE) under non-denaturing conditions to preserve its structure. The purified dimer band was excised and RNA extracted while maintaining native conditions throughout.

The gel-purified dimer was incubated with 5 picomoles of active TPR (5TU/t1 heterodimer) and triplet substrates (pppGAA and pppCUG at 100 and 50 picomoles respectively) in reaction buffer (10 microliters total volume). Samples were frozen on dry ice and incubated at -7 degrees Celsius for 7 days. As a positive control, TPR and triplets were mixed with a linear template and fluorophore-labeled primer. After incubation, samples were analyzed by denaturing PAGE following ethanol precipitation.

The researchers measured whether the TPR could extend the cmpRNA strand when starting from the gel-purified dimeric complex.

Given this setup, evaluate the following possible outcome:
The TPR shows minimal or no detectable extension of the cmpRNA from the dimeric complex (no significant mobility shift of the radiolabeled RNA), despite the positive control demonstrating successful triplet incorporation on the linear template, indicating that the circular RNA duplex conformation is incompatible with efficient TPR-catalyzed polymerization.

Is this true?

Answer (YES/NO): YES